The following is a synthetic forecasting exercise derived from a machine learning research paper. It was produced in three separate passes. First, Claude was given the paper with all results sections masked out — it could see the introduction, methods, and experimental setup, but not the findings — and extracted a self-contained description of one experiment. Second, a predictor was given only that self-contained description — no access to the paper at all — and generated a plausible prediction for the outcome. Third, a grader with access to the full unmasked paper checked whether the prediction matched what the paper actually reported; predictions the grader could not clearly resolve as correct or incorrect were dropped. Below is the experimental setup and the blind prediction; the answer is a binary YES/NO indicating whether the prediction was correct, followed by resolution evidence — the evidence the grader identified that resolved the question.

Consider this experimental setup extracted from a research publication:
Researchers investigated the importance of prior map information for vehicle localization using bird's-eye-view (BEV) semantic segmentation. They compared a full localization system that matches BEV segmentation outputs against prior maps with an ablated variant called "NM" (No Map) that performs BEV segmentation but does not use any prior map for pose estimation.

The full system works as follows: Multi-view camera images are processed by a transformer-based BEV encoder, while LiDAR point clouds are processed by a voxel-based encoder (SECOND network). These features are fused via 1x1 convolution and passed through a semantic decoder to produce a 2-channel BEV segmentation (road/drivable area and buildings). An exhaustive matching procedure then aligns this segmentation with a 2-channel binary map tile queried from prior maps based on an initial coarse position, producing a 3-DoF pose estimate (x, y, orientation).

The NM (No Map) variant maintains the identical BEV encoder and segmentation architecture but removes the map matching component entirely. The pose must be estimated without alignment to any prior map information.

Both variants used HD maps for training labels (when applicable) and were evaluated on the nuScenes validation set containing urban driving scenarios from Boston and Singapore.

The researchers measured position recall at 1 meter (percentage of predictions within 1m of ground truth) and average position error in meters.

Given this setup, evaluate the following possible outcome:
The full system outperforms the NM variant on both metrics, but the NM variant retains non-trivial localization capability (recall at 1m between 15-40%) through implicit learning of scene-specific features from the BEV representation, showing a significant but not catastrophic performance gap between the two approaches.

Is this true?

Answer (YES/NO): NO